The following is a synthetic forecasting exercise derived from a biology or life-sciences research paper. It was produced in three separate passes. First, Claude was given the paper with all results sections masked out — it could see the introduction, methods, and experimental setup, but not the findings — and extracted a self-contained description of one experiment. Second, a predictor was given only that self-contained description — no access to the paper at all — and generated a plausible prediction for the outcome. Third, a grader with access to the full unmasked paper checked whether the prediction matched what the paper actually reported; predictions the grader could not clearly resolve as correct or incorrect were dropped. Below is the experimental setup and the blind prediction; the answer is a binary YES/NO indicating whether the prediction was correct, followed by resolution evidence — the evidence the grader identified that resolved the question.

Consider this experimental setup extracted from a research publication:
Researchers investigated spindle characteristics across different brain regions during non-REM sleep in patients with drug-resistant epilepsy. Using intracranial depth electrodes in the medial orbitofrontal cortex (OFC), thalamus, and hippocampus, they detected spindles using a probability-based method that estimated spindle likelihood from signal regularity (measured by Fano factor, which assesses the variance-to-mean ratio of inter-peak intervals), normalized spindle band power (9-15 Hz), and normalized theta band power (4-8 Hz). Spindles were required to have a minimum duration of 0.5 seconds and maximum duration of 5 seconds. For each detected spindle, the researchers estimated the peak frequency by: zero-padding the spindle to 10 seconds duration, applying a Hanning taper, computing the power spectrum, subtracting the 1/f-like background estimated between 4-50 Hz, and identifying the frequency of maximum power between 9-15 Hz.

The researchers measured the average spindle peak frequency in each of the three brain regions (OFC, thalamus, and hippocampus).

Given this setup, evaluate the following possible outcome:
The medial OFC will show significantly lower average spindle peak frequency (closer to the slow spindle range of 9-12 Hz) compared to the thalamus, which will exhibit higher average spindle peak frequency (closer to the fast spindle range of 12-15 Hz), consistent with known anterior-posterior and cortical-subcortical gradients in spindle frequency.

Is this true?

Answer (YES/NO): NO